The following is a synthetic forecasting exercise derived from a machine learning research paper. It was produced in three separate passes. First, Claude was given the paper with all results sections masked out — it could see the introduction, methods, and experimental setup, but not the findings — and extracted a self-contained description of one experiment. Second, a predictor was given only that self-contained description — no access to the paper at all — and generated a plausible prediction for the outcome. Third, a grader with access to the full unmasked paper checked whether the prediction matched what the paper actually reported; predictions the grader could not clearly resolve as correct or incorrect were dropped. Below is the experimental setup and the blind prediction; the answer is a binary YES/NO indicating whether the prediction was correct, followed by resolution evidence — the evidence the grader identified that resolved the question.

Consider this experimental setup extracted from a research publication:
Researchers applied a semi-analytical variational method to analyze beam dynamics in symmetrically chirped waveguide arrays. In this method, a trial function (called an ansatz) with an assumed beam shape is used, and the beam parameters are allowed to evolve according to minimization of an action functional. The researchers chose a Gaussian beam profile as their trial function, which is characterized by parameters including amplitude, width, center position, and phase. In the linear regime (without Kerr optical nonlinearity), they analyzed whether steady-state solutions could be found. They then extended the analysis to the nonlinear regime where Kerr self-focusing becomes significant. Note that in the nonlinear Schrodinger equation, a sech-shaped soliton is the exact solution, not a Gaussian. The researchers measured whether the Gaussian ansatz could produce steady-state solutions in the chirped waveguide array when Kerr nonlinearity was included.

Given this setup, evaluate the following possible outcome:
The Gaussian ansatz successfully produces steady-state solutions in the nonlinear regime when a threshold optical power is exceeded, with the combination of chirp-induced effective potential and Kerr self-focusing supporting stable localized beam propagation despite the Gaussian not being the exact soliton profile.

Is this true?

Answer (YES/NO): NO